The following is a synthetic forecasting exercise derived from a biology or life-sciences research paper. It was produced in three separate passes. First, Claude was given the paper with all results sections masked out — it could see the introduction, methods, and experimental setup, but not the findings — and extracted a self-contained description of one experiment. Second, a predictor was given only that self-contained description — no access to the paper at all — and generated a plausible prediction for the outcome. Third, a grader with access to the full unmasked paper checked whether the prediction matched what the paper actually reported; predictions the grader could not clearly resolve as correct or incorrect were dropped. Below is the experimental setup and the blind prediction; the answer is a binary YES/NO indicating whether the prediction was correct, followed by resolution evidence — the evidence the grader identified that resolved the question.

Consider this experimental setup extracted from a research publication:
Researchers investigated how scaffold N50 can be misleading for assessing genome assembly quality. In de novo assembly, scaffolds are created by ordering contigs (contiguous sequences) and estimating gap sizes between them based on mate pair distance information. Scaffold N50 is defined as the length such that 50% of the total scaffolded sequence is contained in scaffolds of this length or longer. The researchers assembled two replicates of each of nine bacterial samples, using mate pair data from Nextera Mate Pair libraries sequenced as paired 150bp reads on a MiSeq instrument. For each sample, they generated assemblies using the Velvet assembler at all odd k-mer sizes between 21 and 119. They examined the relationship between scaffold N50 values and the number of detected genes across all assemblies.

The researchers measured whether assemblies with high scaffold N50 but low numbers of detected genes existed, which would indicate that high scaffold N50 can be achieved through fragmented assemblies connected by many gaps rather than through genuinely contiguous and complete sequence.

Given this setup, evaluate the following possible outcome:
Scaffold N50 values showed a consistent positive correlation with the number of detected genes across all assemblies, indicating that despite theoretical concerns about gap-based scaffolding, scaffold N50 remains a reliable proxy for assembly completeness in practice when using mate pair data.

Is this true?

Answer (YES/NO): NO